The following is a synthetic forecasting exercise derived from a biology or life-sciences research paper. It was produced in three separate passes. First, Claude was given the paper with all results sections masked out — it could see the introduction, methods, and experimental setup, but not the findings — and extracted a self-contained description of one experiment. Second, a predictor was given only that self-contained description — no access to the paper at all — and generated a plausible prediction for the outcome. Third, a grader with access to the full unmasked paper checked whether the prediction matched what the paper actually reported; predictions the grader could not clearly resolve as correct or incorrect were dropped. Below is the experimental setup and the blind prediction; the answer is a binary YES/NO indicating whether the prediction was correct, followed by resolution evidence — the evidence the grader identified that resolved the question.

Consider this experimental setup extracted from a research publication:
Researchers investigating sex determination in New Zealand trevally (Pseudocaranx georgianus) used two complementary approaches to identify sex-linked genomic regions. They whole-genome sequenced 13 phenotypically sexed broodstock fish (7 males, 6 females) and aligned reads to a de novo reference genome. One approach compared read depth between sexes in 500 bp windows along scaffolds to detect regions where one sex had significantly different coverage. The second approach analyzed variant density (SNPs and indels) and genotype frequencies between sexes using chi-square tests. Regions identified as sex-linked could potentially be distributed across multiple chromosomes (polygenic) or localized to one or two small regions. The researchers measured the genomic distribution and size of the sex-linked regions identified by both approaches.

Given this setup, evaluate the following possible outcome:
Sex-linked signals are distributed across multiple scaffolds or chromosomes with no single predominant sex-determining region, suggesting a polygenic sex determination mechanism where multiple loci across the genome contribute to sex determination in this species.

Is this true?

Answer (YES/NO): NO